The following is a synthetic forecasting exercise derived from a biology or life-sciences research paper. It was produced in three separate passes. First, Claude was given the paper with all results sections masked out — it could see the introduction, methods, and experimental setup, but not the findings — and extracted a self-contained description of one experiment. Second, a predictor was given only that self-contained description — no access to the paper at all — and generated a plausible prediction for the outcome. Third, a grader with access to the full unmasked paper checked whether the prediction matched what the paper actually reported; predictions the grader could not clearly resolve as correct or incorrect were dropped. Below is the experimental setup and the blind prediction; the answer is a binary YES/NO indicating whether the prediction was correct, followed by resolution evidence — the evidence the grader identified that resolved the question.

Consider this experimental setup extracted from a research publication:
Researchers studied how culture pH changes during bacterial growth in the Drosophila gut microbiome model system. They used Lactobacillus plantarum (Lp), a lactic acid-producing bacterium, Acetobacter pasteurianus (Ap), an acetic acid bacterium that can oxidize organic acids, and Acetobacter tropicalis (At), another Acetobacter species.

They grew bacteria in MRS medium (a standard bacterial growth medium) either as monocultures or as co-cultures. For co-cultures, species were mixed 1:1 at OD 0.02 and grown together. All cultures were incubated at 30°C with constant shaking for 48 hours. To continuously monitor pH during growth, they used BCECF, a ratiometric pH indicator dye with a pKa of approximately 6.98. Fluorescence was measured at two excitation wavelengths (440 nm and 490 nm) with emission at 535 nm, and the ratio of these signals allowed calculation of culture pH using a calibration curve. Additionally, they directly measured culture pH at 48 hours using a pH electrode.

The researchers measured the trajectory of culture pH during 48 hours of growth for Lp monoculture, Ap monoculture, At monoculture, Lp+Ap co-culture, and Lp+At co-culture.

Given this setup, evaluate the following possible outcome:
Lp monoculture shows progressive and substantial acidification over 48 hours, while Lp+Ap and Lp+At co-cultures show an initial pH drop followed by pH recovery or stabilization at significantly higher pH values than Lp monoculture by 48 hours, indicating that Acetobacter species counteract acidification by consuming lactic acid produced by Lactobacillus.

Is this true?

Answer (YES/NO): YES